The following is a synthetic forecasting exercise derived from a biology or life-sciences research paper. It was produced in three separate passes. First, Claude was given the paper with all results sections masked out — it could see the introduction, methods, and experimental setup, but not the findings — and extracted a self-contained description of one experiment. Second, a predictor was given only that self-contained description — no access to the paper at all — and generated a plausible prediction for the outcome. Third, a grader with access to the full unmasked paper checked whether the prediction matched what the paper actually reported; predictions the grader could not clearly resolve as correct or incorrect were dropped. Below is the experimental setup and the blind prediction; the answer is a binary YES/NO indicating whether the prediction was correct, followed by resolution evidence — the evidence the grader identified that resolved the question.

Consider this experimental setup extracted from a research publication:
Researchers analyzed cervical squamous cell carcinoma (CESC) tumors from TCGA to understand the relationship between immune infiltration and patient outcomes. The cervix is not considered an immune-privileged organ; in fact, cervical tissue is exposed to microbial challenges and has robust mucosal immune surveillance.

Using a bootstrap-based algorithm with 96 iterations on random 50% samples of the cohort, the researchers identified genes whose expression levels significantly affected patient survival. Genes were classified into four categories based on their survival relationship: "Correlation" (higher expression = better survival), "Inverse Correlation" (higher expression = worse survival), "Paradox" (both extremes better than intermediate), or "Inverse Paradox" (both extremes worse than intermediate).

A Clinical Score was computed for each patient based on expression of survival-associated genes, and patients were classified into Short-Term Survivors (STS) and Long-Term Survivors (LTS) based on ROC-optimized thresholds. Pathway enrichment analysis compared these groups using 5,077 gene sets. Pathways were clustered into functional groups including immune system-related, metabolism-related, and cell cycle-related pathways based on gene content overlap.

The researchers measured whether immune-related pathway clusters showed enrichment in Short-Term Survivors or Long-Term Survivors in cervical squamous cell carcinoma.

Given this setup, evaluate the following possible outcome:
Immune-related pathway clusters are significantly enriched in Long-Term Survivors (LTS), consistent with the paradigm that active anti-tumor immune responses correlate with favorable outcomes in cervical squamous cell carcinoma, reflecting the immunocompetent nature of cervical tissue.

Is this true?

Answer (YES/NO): YES